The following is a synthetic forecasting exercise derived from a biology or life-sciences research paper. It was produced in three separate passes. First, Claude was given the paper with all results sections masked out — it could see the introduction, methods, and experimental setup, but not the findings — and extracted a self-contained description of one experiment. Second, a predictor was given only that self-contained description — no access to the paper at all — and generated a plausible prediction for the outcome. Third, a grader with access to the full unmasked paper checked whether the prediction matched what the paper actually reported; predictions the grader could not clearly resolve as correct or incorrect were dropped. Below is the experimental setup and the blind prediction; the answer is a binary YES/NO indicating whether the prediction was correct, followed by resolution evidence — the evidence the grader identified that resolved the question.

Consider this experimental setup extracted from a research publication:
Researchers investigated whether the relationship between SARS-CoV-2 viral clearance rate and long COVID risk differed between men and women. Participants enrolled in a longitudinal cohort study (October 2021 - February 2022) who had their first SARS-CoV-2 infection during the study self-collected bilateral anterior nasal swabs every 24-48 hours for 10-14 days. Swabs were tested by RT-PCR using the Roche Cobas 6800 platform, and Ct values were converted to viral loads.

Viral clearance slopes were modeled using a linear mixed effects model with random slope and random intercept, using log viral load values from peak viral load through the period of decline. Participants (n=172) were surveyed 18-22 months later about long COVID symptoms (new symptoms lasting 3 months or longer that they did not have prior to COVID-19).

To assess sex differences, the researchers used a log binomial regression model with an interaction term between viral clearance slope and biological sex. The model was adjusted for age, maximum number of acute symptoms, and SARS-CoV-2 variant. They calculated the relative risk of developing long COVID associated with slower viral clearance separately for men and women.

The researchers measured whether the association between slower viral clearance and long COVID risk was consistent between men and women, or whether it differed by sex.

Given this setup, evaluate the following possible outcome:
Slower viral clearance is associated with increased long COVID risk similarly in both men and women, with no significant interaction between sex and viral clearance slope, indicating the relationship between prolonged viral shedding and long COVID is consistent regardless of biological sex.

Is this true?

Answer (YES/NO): NO